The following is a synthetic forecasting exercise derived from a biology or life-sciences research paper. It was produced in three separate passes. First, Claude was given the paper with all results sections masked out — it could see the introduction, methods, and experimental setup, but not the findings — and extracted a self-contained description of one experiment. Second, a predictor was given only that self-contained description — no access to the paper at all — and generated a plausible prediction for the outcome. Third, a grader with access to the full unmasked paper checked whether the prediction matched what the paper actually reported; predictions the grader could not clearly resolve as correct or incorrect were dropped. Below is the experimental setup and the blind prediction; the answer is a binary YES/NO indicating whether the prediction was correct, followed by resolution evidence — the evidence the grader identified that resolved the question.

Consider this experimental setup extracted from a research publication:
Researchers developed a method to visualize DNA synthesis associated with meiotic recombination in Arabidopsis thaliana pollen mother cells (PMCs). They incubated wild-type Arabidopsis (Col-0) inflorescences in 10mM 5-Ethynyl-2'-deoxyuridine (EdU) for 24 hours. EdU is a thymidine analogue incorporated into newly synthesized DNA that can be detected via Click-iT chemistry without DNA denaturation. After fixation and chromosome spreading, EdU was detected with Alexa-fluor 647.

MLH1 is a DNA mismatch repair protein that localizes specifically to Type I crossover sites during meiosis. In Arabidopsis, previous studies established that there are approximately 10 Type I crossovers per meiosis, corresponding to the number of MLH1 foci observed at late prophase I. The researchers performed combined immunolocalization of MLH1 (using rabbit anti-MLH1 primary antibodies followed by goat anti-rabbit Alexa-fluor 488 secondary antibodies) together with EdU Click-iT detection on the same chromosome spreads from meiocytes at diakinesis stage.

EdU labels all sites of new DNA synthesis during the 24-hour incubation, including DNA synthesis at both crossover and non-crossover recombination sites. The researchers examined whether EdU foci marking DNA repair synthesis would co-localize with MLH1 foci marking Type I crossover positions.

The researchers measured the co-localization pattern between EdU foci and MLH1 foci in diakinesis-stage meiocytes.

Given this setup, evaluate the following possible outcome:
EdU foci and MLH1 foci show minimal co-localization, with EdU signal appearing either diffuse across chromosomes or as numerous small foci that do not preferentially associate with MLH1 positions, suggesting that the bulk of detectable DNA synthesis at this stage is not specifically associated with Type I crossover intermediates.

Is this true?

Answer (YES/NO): NO